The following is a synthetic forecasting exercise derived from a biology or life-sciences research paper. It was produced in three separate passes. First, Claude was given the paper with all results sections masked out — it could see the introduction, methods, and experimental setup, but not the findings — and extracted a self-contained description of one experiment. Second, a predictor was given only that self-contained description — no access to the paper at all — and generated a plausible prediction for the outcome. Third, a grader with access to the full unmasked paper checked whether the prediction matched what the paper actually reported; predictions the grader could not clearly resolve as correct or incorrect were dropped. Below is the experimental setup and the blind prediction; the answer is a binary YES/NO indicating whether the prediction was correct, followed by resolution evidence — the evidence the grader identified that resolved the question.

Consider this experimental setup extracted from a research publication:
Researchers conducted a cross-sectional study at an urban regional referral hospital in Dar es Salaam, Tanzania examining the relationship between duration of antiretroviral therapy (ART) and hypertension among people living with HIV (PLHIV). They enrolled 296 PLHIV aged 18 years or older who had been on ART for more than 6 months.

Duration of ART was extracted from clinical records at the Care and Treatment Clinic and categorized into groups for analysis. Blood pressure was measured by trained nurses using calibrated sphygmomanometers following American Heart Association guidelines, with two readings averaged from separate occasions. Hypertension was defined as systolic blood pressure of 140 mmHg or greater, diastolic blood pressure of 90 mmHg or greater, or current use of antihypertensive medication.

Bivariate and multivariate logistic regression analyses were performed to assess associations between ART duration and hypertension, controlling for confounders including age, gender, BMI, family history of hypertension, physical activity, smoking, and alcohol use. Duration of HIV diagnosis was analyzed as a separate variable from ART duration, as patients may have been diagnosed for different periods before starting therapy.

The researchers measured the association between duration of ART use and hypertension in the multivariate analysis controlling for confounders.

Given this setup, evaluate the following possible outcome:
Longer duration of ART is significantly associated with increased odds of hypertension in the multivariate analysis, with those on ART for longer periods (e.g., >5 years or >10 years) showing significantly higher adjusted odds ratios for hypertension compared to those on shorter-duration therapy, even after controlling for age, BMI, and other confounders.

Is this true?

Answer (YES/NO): NO